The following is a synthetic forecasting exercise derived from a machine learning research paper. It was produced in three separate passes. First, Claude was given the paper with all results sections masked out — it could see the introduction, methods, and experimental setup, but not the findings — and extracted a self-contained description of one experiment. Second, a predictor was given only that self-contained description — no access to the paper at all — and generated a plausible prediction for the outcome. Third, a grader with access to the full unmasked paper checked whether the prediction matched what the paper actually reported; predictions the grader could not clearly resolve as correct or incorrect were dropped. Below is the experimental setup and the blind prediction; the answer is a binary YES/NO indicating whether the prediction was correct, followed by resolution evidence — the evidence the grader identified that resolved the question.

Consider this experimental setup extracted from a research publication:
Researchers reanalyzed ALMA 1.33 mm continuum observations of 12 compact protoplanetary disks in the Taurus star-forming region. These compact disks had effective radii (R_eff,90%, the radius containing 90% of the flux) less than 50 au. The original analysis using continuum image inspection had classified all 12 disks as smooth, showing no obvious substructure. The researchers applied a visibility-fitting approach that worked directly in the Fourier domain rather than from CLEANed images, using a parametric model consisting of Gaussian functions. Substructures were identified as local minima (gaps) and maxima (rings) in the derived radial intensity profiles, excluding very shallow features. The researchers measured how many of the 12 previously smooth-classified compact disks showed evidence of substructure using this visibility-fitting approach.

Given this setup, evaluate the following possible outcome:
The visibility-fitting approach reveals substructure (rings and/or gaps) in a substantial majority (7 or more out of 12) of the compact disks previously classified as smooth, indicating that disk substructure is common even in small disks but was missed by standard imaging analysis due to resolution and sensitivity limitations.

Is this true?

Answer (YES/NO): NO